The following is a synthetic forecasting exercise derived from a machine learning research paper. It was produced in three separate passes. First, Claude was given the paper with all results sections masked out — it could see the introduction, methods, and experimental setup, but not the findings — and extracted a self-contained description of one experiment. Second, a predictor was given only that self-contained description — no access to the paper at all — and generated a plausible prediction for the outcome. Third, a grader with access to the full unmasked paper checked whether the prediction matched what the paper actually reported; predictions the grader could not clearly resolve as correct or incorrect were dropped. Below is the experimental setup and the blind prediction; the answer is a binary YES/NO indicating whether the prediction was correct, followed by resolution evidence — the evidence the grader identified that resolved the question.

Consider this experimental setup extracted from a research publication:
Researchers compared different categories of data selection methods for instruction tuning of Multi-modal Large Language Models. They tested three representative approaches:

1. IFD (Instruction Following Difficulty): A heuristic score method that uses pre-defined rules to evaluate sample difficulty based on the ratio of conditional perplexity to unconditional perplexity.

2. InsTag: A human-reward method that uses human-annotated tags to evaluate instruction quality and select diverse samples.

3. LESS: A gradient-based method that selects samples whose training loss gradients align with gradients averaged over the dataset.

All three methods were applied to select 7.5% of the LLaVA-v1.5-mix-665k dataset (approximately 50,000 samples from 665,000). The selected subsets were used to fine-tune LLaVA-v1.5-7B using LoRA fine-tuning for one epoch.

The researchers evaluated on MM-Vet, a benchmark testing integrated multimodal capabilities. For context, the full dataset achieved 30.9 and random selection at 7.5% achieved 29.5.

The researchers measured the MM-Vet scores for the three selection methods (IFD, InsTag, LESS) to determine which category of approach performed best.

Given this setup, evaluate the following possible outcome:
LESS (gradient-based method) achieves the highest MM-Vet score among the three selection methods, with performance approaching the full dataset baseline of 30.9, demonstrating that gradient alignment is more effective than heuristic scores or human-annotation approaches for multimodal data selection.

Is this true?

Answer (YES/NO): NO